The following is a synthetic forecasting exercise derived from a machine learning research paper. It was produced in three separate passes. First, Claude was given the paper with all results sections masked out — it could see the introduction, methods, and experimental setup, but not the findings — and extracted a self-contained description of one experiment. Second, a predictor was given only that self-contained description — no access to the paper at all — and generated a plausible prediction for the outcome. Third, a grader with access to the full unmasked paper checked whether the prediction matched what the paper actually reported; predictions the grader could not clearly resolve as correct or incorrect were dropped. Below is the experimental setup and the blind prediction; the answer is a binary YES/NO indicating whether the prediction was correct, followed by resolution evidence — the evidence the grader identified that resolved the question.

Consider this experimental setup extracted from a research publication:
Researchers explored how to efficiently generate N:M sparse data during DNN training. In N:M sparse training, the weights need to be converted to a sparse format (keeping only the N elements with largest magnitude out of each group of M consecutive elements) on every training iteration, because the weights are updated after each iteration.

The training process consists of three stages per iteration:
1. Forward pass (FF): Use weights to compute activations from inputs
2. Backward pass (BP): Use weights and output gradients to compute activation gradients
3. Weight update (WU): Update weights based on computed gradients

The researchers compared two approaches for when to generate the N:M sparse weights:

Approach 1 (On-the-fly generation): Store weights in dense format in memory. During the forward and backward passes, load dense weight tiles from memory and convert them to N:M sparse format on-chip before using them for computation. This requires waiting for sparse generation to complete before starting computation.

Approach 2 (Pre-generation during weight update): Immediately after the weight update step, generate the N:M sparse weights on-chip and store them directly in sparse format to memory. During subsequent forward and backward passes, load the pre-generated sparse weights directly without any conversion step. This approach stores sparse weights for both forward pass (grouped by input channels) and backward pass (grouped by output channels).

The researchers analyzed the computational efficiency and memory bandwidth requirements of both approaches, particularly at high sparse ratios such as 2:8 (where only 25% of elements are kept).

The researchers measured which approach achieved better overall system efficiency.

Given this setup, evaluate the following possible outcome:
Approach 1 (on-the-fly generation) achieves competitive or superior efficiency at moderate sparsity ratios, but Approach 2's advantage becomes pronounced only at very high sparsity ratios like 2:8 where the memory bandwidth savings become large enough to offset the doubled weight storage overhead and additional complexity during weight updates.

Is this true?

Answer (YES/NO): NO